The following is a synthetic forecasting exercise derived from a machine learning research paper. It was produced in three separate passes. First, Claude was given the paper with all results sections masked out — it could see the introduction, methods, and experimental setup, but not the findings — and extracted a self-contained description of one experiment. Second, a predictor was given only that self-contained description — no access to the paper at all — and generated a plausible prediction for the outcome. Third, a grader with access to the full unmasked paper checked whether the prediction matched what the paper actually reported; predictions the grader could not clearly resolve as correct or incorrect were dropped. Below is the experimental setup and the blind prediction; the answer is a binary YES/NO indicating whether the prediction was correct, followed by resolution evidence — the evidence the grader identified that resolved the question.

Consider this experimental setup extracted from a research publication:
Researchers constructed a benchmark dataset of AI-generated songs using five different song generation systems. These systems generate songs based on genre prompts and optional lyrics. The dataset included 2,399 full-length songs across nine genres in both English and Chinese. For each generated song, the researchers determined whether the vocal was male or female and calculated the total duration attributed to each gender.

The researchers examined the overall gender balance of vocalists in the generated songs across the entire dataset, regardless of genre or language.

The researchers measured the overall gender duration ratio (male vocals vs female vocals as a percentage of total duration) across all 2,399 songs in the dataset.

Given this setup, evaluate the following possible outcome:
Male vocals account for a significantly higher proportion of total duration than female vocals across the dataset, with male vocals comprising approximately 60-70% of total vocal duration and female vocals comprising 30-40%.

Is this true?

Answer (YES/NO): YES